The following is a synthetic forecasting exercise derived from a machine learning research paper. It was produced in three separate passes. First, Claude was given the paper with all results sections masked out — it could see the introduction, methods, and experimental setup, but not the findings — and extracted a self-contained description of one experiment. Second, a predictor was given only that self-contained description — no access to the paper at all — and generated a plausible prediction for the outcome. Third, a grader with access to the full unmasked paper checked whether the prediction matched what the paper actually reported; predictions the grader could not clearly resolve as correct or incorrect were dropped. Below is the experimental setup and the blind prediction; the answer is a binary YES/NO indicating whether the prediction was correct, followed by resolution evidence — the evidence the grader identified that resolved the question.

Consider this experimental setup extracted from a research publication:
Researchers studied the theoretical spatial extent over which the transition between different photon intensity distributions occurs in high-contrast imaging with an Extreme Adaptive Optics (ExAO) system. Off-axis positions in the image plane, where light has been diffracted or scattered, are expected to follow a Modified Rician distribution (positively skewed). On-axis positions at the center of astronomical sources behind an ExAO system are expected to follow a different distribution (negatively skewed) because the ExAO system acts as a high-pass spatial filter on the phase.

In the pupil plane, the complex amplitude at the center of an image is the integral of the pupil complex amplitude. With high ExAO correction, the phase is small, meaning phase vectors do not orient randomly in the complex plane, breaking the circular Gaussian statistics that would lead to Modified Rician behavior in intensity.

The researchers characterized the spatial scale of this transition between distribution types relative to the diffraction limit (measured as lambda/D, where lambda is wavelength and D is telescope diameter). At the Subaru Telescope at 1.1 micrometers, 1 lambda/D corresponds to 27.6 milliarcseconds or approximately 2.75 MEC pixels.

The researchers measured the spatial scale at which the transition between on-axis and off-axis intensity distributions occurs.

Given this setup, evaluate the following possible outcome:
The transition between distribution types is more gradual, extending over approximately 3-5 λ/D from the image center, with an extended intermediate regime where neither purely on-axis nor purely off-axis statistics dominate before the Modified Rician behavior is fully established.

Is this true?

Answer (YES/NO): NO